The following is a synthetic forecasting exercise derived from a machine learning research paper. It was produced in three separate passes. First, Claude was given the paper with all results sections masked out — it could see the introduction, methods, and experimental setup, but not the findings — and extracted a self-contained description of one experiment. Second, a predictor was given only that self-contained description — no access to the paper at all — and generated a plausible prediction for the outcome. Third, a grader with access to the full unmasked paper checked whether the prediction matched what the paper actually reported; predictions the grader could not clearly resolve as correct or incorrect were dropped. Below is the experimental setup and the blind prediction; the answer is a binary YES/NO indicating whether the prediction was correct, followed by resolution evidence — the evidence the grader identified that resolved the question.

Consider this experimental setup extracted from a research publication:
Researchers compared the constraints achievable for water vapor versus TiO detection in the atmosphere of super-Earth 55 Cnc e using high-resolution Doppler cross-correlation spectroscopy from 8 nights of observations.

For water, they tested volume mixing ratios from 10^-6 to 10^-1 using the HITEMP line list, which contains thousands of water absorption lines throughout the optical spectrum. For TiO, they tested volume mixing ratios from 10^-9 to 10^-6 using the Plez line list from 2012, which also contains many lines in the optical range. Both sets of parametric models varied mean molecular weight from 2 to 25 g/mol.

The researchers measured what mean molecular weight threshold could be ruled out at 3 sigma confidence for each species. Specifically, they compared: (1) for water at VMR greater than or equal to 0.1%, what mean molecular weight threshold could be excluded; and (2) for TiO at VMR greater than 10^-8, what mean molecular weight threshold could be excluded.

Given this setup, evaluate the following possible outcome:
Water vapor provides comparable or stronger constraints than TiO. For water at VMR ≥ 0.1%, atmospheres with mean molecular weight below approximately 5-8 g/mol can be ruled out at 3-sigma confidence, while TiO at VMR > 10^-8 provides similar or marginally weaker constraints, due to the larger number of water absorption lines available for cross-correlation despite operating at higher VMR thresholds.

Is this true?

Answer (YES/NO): NO